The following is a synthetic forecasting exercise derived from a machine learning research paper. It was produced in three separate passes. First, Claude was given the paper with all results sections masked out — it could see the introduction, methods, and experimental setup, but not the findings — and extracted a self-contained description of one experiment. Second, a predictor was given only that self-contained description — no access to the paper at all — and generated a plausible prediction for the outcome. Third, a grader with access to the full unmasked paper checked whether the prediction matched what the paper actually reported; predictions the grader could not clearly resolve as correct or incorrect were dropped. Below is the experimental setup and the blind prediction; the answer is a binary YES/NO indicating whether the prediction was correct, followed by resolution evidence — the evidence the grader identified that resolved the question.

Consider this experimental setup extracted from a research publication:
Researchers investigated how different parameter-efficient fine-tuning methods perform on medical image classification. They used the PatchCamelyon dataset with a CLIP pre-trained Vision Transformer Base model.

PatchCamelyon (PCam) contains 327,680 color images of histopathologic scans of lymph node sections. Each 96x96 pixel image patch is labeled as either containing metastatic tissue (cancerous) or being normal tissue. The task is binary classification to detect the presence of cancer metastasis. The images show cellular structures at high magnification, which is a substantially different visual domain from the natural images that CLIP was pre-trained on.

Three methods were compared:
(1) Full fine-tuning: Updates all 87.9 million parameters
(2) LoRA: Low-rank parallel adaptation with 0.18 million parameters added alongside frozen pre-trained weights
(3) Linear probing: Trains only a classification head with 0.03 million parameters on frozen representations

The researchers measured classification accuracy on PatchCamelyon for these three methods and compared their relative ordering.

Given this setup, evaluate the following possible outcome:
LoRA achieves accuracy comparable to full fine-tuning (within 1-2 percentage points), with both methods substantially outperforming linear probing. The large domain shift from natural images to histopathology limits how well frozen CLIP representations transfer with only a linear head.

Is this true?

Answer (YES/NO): YES